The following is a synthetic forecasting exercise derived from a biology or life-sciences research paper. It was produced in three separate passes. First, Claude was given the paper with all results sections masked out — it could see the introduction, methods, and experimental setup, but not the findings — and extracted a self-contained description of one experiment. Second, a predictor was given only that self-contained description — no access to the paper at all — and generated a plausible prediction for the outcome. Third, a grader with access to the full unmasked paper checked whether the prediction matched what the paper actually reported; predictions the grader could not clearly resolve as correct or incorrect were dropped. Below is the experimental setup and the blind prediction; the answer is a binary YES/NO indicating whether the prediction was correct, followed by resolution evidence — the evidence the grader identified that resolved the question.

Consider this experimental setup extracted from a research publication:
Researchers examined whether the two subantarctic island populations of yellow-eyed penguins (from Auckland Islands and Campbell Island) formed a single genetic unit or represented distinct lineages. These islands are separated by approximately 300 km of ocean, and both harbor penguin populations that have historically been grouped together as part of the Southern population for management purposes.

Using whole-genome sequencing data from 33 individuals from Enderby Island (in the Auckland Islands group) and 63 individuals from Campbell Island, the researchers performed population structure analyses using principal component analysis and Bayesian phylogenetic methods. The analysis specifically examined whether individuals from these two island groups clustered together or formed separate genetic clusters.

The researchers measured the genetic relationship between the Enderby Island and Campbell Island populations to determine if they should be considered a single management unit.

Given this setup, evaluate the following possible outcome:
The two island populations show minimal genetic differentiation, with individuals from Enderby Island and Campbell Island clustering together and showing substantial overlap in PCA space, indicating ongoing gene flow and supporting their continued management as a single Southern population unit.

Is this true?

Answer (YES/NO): NO